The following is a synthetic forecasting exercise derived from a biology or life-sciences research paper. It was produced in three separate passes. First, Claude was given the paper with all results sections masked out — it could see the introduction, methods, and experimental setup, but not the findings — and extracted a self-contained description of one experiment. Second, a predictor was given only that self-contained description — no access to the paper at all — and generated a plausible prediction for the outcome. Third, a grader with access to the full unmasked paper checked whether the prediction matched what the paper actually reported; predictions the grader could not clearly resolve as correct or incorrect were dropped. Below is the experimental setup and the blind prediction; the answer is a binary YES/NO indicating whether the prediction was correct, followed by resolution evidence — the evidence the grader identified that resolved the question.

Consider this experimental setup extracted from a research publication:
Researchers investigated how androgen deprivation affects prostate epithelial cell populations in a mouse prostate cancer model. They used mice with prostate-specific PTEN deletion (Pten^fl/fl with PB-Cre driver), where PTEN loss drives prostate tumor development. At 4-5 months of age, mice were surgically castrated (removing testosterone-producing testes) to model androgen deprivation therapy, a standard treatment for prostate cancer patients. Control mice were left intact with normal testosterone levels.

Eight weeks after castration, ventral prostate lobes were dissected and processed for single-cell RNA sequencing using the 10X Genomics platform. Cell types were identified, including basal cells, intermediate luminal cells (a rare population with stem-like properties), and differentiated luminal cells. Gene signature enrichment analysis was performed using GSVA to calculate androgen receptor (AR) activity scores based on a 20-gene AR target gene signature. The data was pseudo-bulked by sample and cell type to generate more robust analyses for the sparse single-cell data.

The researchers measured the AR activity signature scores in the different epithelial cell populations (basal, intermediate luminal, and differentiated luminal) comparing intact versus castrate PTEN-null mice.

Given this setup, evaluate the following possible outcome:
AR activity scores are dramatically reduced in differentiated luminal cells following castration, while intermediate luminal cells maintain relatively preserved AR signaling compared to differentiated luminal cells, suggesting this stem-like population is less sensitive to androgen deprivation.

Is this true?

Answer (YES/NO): NO